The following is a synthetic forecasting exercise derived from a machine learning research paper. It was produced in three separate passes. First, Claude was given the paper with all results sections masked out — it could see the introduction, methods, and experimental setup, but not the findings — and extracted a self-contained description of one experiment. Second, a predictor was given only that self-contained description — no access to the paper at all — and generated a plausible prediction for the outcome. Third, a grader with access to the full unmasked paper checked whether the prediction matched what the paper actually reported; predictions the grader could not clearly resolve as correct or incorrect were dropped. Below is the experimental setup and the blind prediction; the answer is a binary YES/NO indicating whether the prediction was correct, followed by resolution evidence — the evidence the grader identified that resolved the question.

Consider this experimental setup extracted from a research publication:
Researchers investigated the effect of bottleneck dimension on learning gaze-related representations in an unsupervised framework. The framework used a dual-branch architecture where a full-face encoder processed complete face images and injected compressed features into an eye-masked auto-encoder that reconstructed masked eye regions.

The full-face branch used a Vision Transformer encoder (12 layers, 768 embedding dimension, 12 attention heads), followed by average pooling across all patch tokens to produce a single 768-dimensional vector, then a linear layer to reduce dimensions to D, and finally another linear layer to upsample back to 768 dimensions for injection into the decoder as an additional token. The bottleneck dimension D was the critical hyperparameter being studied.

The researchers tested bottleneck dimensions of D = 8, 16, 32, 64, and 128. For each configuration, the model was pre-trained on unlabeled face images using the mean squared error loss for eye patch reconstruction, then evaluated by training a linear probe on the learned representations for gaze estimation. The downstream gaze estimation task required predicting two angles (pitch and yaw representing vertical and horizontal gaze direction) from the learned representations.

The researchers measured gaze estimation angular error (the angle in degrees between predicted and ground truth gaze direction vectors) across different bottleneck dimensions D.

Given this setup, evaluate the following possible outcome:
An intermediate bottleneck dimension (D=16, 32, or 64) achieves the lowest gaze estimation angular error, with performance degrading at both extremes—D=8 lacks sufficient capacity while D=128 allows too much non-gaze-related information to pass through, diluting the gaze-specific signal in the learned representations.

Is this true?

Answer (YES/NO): YES